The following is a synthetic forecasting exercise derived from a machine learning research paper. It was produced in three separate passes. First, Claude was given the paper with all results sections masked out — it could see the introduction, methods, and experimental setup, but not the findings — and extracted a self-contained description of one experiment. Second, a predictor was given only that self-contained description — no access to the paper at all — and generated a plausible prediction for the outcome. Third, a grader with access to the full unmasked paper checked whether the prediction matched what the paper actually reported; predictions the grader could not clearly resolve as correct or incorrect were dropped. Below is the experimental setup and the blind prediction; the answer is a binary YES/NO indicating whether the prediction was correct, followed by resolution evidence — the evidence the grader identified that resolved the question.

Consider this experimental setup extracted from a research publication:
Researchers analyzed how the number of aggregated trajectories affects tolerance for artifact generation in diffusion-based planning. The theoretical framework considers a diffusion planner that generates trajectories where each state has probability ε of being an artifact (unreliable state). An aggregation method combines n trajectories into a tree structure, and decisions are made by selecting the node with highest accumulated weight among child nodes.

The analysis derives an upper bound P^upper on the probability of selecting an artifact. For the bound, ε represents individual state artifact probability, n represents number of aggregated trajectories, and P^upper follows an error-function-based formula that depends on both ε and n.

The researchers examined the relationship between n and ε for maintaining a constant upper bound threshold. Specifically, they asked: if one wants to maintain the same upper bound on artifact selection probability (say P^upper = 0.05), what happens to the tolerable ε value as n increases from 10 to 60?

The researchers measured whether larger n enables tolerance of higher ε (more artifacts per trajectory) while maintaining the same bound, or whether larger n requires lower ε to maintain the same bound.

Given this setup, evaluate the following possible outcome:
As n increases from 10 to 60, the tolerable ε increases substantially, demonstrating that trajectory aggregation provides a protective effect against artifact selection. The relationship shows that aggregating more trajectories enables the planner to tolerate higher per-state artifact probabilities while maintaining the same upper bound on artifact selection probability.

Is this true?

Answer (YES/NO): YES